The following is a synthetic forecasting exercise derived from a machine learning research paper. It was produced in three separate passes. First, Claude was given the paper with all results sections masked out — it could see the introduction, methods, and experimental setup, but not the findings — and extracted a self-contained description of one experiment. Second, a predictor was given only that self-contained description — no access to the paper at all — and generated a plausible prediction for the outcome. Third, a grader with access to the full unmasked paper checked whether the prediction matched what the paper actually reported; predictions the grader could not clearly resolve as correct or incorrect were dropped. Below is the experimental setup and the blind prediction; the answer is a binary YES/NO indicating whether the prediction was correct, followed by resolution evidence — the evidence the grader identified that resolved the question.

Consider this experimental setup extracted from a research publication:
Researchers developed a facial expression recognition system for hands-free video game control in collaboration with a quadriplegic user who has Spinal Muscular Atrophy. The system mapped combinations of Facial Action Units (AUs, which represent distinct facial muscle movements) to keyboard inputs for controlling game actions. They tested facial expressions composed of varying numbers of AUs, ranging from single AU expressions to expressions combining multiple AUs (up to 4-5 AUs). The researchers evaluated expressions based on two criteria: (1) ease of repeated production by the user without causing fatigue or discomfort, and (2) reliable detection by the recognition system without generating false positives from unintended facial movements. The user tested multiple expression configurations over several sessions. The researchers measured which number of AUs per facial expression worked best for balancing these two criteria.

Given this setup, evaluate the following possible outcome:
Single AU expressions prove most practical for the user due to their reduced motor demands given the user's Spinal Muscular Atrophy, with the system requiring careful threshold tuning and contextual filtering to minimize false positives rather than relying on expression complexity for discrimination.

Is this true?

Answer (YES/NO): NO